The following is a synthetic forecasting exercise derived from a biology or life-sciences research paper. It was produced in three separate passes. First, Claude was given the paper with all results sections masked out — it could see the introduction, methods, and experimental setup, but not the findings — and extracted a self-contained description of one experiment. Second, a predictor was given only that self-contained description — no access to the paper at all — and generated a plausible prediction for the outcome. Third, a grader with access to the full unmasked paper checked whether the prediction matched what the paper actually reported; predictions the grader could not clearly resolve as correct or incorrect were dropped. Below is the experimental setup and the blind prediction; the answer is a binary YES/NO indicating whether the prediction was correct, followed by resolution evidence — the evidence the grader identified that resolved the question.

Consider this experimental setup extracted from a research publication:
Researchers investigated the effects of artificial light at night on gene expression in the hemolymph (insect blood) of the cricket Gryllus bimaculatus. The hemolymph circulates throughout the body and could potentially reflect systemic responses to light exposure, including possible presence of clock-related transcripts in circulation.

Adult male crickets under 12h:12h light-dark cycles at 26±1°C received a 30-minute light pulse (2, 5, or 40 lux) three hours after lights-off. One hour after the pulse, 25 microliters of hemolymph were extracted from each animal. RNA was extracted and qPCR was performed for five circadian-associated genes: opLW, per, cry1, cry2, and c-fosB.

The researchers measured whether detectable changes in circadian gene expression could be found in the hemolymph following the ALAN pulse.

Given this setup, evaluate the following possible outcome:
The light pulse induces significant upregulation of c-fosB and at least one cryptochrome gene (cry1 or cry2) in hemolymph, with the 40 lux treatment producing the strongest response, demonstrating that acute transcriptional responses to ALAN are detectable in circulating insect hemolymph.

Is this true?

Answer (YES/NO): NO